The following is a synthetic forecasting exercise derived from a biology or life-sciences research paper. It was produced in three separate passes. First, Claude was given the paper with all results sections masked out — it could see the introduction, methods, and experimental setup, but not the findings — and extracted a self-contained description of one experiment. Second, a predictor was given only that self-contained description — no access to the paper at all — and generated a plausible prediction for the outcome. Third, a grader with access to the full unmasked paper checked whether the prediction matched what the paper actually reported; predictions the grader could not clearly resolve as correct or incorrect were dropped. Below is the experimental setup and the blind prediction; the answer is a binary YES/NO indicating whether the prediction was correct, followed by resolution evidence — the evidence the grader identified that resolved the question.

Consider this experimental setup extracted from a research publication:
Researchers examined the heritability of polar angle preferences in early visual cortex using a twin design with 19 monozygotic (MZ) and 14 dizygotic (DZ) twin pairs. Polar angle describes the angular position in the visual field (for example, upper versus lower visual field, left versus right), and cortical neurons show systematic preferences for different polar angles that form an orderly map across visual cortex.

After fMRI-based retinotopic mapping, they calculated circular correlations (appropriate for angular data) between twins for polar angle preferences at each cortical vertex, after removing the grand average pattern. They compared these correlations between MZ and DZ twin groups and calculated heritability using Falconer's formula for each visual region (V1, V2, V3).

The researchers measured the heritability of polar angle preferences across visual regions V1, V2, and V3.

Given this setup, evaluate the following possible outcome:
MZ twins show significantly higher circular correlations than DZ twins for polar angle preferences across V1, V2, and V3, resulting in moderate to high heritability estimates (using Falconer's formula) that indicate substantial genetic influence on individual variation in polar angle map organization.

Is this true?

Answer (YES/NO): NO